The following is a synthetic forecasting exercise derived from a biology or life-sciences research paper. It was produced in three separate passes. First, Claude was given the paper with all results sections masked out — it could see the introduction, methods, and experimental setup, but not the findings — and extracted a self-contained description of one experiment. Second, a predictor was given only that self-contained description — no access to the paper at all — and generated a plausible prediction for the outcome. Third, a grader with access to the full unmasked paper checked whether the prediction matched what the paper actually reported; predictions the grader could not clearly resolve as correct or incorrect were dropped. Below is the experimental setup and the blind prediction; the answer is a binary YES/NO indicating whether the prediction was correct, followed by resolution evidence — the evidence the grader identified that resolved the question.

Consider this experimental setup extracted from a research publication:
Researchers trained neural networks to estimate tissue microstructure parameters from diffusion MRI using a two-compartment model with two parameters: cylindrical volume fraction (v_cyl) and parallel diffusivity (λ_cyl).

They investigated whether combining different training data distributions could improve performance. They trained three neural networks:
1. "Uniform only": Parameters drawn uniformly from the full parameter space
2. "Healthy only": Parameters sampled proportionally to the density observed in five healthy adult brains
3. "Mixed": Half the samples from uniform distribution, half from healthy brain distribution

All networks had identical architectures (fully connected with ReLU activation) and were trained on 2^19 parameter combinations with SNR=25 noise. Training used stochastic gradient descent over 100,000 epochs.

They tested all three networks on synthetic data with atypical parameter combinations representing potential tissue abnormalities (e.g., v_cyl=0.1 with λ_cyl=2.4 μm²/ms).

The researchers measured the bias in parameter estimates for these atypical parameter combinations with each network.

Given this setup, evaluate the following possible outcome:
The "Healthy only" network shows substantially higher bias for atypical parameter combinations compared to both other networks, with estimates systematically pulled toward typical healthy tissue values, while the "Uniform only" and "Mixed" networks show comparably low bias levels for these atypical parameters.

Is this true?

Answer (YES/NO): NO